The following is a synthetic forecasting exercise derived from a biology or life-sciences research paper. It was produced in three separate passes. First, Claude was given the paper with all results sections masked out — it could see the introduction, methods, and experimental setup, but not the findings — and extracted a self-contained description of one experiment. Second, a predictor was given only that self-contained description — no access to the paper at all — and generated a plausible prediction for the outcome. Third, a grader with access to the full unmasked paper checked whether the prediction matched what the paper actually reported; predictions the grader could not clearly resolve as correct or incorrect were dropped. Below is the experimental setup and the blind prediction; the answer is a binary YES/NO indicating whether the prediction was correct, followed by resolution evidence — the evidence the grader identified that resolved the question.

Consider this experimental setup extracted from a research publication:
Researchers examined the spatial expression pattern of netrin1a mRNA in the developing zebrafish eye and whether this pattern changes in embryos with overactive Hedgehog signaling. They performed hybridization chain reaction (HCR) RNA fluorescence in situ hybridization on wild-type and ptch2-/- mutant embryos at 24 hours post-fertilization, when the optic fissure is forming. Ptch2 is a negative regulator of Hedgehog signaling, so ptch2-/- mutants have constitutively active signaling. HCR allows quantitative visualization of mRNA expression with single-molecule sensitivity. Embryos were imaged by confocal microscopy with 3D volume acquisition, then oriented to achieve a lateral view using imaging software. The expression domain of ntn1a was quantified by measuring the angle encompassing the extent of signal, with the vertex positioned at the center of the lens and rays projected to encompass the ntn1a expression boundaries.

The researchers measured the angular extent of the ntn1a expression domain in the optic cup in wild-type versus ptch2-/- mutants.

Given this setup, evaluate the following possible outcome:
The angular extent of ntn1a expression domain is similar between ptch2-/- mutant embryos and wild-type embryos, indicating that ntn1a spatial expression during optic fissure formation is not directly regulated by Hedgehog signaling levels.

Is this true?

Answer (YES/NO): NO